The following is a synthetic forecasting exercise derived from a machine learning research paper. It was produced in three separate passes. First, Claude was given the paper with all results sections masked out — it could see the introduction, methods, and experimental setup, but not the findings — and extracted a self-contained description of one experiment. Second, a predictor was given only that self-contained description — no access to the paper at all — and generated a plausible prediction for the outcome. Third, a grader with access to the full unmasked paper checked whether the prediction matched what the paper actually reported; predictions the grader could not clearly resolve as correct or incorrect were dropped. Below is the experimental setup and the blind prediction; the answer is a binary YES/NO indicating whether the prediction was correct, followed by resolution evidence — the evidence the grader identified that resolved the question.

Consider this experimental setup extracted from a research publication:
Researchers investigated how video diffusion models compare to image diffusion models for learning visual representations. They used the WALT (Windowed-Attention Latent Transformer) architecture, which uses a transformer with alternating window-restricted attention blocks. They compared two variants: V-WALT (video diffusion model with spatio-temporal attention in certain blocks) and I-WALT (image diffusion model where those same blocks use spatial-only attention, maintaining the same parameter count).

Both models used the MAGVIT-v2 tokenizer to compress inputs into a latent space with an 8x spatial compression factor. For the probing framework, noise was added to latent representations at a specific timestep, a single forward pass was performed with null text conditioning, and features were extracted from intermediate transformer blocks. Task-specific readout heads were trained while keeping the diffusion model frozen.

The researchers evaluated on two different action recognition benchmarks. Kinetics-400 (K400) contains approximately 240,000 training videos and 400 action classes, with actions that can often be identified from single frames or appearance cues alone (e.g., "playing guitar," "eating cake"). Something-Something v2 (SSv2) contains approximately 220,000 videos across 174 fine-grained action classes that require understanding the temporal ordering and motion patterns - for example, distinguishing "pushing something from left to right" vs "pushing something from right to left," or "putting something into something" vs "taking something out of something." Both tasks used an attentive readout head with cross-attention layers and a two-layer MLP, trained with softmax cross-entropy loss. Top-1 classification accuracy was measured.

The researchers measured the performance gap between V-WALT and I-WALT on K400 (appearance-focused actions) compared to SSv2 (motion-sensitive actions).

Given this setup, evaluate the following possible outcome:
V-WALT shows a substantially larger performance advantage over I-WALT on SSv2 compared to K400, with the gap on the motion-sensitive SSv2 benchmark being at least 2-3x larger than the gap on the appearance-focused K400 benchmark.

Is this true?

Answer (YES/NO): YES